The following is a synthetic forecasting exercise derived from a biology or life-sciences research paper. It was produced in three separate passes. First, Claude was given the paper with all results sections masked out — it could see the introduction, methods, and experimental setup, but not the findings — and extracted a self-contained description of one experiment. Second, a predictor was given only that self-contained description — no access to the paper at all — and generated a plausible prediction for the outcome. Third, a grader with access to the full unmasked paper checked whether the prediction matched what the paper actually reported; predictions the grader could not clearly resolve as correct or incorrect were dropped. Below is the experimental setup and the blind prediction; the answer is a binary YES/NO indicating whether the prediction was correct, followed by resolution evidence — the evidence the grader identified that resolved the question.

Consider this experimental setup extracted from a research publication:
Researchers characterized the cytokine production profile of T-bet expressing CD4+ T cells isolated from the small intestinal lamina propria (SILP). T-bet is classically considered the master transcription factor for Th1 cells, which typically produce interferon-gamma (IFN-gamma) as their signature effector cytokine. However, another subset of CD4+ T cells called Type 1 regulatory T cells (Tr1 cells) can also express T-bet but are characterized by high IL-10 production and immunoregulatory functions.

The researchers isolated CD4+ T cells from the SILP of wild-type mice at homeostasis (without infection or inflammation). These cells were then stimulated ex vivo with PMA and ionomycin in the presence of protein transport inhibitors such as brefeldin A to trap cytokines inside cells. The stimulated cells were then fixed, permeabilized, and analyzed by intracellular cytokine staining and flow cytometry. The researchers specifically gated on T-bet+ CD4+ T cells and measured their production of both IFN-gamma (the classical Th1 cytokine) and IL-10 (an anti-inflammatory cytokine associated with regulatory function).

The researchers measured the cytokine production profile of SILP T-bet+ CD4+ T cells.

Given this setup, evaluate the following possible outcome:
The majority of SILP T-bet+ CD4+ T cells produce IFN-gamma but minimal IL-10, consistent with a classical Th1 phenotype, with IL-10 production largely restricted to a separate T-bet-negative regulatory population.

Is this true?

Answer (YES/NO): NO